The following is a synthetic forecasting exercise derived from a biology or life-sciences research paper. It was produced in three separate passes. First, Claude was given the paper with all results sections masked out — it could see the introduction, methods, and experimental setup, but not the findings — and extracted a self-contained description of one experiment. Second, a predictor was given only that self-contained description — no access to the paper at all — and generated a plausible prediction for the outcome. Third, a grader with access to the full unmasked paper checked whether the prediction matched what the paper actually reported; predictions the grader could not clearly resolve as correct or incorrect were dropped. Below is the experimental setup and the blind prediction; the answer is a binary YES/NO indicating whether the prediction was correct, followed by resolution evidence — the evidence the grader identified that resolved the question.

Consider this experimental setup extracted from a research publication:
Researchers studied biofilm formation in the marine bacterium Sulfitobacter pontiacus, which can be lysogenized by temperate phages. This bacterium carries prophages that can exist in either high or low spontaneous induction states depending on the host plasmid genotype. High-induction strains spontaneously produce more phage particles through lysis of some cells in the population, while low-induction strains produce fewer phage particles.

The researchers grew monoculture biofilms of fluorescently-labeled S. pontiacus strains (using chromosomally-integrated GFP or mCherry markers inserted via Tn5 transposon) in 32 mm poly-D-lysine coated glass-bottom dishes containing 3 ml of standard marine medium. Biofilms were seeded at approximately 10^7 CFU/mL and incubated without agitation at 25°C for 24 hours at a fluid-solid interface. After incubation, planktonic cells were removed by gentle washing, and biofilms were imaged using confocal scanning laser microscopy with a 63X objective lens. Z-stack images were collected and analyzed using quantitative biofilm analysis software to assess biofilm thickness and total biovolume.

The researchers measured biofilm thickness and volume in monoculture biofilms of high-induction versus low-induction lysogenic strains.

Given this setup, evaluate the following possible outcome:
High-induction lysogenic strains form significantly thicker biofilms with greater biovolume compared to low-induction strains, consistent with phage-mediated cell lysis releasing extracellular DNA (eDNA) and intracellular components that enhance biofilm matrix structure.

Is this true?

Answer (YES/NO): YES